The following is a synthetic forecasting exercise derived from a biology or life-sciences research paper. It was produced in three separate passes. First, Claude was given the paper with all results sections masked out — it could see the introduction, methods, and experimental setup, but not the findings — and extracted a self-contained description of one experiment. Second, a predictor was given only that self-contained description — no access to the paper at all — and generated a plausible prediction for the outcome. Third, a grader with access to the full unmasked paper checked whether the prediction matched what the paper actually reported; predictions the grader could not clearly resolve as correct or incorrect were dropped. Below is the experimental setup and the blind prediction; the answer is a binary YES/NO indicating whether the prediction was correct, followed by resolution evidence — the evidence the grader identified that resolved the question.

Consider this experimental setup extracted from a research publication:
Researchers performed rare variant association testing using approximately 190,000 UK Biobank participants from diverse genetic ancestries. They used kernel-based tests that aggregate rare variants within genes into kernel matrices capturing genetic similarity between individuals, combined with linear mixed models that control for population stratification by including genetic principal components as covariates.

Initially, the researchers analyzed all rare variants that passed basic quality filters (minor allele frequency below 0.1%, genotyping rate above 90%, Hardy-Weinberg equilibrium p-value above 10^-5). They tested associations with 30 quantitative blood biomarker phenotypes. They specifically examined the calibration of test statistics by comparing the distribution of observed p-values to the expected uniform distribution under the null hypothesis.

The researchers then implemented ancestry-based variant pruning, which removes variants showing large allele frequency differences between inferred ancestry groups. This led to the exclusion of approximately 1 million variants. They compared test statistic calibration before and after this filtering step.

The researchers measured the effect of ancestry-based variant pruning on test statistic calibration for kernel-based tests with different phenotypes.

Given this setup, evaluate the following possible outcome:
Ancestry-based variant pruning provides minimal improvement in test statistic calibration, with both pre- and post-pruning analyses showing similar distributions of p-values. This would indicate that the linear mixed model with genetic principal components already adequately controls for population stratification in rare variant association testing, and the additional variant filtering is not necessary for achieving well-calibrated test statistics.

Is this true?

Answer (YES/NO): NO